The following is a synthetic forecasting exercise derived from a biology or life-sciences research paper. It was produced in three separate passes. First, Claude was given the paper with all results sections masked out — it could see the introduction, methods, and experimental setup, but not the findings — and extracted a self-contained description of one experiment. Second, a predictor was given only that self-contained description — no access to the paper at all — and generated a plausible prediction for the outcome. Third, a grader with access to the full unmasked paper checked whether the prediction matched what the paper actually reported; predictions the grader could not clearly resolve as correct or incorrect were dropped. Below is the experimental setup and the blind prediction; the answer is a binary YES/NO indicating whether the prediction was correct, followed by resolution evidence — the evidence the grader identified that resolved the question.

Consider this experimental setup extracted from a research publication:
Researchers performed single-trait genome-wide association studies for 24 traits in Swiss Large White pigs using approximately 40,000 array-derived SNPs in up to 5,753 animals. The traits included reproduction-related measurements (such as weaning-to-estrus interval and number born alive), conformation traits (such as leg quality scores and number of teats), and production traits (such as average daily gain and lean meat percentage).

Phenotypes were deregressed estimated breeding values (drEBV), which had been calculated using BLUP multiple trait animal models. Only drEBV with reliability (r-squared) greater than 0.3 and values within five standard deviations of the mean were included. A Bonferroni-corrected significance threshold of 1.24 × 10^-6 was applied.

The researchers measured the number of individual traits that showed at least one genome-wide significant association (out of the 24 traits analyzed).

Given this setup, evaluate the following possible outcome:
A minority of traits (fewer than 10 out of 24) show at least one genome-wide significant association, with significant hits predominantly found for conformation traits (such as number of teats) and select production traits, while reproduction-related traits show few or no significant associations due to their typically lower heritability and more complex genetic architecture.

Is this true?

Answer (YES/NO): NO